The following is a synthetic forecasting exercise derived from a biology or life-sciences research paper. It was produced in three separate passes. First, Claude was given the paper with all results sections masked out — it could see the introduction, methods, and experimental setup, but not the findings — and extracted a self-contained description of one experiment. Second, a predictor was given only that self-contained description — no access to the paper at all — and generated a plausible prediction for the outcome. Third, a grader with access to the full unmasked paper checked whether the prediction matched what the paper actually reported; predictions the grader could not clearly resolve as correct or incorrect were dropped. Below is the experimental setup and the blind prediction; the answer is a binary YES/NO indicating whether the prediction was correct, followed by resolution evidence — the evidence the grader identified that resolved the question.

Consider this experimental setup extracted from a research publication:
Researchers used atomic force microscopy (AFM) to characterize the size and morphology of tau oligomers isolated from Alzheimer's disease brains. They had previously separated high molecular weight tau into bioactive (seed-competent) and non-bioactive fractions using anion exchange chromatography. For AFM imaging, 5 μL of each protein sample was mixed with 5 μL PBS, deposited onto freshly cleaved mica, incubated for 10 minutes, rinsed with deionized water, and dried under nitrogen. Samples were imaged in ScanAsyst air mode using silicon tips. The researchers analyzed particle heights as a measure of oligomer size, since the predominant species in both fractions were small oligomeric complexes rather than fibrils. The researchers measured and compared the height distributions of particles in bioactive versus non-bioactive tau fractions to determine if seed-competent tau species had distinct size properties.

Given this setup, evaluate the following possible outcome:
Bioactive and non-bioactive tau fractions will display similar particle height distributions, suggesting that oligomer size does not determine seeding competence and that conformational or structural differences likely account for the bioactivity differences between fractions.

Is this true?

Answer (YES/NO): NO